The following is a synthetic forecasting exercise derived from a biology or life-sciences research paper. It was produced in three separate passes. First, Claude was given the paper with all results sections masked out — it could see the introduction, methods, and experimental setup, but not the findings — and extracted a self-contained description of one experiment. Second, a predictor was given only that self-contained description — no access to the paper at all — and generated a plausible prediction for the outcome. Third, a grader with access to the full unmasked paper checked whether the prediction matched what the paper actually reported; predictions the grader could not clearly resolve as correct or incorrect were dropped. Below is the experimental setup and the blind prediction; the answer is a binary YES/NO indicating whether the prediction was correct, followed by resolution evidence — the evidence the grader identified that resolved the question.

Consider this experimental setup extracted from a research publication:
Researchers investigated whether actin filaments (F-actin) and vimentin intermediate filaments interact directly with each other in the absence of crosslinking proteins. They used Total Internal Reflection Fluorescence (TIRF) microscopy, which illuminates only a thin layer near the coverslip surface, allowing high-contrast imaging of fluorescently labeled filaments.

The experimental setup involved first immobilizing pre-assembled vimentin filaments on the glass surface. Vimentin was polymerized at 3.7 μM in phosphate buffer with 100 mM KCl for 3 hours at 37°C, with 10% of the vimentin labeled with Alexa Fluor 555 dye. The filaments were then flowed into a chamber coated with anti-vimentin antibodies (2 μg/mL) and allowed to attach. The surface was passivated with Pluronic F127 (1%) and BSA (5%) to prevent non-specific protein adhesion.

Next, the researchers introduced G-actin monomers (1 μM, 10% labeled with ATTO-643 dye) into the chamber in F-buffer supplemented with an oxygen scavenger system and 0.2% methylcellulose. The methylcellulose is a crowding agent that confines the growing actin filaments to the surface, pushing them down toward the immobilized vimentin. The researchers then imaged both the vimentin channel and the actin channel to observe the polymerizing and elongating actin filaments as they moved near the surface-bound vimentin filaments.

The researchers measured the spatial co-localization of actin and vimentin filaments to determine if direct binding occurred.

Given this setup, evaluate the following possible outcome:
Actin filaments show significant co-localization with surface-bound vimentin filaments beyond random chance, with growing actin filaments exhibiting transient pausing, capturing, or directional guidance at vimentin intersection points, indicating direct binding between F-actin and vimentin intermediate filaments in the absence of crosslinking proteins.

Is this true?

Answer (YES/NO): NO